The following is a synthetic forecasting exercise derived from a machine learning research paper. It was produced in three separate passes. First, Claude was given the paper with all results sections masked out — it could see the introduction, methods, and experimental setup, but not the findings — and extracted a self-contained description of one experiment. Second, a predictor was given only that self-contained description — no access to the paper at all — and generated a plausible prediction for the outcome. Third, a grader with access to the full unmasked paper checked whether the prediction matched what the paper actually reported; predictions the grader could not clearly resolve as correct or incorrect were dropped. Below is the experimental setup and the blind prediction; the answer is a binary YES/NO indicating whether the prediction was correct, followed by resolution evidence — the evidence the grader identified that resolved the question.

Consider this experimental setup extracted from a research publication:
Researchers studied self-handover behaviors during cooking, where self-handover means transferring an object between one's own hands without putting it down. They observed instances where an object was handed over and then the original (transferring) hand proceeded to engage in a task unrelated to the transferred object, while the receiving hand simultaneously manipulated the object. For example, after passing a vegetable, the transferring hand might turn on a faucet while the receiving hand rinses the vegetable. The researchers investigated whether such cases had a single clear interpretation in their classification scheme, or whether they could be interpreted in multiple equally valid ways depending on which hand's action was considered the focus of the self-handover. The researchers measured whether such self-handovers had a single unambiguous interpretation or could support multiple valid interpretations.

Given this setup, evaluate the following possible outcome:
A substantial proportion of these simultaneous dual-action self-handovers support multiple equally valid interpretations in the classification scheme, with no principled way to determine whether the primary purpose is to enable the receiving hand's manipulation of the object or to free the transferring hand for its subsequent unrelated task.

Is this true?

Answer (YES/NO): YES